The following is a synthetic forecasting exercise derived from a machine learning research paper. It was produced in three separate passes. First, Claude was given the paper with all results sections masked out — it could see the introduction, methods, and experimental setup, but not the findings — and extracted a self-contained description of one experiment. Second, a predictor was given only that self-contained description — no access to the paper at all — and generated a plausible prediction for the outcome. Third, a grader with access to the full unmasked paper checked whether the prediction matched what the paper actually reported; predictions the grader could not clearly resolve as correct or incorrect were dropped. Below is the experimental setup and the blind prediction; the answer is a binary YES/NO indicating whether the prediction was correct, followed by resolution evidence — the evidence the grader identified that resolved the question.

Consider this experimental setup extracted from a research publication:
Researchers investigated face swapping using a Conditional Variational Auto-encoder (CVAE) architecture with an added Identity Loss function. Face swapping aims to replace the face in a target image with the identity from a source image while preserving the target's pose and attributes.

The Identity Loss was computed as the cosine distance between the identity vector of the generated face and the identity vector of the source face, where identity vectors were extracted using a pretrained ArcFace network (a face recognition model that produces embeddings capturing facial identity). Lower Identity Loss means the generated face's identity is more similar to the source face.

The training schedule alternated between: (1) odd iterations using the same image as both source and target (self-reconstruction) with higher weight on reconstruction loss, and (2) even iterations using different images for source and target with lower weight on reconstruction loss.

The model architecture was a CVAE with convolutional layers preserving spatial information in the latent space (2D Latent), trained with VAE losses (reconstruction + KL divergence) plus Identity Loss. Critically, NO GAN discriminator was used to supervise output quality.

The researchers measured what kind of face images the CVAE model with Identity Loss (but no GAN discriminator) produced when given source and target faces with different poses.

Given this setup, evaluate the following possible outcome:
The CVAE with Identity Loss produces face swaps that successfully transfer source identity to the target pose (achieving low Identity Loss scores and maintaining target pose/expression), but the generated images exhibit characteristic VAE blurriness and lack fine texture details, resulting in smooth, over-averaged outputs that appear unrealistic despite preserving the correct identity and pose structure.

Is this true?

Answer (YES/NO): NO